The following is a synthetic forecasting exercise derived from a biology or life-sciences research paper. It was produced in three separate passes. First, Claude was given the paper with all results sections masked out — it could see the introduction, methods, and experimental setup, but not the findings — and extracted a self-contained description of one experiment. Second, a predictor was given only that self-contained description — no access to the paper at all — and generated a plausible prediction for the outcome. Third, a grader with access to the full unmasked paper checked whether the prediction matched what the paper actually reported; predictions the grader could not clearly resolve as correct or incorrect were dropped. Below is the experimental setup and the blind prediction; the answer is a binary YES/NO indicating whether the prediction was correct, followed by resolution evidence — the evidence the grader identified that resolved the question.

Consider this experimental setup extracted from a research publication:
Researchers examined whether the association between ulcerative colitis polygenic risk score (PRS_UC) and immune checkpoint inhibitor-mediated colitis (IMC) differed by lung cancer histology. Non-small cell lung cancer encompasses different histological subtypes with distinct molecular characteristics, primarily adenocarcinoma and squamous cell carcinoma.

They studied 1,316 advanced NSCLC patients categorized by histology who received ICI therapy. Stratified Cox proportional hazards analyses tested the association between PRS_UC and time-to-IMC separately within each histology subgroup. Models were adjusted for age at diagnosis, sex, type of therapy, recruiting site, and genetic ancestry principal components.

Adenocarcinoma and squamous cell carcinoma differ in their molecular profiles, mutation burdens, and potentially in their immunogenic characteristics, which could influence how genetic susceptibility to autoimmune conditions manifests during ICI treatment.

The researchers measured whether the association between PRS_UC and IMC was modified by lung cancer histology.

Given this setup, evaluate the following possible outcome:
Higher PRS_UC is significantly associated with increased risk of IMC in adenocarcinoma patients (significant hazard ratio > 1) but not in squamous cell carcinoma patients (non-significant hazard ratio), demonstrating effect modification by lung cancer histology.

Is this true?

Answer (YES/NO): YES